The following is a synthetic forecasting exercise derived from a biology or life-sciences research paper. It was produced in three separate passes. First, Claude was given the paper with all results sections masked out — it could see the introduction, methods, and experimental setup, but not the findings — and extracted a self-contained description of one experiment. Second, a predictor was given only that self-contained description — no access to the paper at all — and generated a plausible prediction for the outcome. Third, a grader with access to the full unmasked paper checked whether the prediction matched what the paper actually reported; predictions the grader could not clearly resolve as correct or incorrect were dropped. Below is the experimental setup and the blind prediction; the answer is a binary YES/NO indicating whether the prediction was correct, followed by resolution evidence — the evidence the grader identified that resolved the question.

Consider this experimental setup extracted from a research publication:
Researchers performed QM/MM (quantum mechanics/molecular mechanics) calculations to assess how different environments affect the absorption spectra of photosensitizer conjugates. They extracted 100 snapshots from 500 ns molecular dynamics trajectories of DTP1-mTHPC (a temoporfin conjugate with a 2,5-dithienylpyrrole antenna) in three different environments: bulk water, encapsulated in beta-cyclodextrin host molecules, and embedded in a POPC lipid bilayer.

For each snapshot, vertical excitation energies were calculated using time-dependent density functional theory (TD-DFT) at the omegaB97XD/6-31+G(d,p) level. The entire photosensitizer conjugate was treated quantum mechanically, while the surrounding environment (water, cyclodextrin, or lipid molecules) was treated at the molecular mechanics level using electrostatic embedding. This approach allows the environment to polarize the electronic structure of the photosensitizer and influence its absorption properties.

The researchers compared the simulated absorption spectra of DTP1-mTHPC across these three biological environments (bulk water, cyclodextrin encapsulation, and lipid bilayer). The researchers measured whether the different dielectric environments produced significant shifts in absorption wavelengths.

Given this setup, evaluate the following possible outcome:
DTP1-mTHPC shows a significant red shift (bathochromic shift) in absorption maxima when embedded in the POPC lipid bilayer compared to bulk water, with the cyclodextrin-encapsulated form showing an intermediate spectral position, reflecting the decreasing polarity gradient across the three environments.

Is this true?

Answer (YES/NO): NO